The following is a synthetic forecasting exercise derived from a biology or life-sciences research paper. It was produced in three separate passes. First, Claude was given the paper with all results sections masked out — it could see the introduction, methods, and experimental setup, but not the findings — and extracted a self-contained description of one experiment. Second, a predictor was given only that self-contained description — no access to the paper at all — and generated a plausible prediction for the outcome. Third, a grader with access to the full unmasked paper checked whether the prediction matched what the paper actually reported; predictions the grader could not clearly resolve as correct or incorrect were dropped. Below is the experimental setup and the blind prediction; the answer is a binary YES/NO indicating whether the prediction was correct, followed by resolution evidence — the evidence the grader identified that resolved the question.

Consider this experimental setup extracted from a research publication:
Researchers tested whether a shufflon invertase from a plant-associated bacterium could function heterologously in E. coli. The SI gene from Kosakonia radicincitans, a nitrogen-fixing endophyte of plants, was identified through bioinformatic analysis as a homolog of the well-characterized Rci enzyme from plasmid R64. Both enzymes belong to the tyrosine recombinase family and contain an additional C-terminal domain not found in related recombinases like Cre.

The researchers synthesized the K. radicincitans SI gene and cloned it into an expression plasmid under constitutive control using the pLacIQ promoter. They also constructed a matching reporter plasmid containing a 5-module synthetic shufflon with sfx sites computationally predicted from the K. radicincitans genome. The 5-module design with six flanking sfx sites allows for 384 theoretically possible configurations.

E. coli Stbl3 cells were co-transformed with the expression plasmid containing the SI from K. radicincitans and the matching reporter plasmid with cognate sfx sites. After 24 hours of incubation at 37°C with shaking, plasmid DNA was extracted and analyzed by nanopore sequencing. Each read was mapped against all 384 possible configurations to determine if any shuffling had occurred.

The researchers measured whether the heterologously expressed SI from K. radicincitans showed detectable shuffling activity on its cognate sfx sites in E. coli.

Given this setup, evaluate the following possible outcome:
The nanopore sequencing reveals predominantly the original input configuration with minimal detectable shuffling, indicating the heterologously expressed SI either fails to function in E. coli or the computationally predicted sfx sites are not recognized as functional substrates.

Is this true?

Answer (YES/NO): NO